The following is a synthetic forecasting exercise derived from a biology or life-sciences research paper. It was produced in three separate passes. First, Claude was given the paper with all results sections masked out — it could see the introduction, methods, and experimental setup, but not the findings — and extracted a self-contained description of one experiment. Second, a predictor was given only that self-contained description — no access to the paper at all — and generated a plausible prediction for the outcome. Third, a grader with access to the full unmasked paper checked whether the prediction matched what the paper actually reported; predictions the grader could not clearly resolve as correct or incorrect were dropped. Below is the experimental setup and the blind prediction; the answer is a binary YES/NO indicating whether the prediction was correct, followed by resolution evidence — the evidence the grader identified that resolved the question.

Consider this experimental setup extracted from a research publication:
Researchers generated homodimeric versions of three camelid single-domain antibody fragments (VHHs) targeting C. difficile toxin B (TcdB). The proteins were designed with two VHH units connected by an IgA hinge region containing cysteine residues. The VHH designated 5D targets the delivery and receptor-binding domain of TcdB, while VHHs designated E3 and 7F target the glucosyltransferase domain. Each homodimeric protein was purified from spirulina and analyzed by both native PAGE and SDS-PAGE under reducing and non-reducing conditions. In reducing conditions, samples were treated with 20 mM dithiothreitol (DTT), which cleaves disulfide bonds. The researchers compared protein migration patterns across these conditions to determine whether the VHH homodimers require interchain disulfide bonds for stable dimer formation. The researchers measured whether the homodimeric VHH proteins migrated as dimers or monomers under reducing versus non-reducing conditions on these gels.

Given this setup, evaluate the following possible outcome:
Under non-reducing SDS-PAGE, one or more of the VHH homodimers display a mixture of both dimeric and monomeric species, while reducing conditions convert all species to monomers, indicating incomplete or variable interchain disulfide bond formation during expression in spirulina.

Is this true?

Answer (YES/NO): NO